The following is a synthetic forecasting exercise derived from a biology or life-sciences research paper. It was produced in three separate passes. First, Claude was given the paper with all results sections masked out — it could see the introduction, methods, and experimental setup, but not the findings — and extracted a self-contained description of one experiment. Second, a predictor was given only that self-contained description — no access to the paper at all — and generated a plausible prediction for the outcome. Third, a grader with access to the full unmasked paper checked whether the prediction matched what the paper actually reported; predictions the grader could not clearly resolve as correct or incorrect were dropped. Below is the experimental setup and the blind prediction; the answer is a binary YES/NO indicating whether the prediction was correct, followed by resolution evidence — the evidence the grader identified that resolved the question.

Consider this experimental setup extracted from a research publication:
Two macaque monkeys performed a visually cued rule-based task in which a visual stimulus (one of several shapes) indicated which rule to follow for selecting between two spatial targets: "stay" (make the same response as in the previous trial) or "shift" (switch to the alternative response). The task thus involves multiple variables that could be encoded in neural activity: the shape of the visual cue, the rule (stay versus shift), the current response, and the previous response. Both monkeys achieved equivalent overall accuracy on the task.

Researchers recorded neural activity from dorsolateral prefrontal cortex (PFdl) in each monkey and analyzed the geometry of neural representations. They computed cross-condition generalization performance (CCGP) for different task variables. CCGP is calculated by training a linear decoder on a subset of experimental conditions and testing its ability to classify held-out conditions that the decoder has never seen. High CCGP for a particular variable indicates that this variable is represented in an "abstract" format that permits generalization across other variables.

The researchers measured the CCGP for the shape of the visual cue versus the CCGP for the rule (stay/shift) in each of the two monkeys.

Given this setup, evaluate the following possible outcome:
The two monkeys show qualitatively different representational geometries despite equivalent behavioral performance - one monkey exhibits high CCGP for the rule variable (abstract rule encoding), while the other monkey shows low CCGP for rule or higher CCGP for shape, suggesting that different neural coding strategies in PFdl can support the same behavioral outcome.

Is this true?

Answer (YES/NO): YES